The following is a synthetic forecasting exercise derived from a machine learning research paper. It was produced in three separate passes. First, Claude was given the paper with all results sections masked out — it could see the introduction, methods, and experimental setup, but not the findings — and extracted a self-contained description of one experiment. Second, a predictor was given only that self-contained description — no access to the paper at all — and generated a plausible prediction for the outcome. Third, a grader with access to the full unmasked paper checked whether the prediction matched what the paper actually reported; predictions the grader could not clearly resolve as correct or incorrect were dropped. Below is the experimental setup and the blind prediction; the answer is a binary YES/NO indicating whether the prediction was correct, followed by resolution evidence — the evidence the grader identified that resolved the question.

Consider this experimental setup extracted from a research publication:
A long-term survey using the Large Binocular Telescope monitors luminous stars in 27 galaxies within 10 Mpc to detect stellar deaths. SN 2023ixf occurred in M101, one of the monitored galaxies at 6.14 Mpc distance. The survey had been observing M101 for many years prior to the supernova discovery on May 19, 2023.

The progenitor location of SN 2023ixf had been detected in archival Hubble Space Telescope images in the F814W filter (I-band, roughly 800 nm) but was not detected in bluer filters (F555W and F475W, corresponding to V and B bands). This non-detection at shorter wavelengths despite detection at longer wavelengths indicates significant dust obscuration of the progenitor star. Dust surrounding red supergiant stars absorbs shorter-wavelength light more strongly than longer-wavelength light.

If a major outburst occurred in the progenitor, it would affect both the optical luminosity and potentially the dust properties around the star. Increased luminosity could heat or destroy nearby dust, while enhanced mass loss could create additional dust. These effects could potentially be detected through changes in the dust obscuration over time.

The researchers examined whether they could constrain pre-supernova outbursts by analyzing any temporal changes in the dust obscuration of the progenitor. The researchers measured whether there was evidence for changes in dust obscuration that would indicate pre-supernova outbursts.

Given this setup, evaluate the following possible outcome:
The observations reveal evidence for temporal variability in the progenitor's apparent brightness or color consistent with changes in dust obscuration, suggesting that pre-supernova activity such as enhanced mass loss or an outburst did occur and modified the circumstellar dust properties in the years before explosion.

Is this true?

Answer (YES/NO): NO